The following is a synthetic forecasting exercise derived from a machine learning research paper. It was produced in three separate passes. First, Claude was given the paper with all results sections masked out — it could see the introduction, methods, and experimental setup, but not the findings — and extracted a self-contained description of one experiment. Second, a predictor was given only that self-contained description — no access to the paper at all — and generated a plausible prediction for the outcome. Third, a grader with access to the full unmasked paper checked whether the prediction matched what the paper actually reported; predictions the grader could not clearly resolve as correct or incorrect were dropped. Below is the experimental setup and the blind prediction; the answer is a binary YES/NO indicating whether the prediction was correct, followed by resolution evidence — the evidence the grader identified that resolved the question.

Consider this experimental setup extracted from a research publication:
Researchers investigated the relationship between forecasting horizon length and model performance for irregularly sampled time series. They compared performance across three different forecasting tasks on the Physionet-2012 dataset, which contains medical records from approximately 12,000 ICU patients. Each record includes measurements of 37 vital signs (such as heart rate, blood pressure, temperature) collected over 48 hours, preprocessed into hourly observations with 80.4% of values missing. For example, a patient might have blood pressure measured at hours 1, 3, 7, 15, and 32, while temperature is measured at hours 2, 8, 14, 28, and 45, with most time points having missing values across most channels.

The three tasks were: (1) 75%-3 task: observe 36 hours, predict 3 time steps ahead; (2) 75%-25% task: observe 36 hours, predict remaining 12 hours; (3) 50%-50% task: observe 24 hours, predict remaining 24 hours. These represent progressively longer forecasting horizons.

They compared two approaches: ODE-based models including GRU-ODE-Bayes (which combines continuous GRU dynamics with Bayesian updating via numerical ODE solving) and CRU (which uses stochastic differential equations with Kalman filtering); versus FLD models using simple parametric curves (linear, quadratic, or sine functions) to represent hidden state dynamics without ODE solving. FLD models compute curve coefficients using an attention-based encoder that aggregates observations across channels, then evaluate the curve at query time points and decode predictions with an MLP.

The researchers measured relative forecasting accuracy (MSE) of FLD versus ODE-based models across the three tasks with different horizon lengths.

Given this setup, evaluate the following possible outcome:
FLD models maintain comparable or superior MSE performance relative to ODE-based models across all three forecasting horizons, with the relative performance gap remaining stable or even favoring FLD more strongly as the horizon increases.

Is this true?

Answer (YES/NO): NO